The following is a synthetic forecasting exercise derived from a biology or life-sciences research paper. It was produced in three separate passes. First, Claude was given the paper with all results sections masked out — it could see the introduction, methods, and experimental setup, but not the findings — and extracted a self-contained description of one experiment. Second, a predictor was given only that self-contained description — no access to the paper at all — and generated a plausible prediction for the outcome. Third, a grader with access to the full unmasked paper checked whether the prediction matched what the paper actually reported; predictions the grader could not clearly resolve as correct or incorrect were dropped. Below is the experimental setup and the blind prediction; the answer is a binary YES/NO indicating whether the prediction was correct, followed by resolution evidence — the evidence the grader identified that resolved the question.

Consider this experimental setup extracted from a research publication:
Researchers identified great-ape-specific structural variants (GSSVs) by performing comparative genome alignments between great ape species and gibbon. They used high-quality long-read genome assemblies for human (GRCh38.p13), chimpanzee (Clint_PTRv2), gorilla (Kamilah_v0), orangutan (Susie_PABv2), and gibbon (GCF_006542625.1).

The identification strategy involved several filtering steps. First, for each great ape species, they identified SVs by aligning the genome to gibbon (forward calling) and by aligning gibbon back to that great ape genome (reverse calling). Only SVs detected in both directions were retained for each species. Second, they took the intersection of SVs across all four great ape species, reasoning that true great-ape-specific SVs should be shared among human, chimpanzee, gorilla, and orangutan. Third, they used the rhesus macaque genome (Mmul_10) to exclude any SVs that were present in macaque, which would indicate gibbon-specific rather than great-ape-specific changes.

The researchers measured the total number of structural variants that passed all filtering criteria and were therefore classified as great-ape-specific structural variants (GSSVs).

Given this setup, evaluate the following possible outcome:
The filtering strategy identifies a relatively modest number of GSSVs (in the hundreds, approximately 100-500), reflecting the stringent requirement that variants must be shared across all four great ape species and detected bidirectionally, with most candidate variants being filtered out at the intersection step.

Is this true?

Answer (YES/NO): NO